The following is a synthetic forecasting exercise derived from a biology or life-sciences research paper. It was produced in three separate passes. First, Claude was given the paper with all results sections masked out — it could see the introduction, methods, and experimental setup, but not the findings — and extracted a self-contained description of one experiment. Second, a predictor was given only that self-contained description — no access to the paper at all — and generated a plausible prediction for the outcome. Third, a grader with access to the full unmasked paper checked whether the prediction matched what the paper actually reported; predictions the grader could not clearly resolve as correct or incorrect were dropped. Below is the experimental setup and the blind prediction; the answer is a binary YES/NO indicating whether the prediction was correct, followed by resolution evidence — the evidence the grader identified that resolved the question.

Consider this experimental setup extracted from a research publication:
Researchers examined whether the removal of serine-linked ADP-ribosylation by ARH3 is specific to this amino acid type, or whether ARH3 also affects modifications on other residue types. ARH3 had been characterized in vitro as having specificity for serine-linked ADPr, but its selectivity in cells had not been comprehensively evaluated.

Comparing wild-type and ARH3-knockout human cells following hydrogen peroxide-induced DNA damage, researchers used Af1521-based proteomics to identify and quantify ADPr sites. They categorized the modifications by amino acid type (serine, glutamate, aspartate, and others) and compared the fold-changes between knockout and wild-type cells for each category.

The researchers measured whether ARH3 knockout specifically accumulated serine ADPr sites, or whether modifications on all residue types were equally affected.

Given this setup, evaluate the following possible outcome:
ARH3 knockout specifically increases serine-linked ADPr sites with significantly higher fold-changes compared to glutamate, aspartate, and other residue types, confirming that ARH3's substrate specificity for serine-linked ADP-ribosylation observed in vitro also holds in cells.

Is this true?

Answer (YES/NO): YES